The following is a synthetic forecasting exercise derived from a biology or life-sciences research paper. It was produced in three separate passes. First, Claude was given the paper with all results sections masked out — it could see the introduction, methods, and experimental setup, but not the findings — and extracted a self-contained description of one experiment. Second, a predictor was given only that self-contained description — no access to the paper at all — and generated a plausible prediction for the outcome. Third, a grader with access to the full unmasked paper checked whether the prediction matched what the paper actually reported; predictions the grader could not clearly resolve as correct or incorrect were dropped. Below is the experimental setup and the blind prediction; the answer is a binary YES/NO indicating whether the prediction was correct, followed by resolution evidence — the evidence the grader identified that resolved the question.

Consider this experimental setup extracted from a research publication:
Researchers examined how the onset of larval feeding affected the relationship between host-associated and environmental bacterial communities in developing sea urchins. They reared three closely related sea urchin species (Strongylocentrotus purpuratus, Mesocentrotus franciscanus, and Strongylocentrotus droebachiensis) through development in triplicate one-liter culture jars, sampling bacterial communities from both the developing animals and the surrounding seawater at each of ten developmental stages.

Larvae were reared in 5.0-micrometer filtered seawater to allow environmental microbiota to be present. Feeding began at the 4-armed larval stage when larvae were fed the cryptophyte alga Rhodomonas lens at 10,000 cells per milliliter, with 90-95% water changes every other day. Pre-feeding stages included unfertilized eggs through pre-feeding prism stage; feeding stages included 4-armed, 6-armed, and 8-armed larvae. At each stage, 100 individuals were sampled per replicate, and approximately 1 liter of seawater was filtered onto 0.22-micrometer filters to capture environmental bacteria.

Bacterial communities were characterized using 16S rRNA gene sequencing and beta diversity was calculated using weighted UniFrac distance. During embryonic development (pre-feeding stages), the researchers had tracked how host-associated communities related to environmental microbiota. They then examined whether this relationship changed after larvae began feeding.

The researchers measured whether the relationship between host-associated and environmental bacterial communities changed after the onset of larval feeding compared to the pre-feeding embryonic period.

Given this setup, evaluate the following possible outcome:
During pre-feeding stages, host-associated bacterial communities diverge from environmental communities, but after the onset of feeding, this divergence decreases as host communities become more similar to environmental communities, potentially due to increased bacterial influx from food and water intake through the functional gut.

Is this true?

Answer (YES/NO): YES